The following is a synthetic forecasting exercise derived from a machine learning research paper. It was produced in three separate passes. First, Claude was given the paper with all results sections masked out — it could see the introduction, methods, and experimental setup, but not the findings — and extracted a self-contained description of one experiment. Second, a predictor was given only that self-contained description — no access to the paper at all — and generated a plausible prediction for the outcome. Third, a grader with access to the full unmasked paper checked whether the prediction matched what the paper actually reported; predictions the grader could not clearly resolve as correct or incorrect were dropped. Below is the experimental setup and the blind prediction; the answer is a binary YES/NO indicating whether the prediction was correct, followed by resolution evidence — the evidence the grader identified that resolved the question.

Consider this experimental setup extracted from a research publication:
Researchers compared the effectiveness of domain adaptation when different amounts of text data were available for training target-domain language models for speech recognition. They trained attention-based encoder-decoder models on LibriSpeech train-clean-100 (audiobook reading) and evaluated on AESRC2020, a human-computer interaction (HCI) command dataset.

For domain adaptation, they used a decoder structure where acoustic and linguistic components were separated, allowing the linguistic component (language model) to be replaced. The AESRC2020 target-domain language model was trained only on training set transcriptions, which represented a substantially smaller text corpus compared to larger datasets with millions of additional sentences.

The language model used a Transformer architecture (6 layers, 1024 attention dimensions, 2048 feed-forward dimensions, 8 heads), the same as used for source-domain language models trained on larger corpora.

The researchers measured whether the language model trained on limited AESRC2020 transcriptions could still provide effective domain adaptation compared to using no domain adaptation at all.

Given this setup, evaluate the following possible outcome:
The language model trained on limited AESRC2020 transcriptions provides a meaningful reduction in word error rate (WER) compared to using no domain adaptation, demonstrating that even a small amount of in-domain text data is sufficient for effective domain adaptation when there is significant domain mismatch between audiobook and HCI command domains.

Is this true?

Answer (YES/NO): YES